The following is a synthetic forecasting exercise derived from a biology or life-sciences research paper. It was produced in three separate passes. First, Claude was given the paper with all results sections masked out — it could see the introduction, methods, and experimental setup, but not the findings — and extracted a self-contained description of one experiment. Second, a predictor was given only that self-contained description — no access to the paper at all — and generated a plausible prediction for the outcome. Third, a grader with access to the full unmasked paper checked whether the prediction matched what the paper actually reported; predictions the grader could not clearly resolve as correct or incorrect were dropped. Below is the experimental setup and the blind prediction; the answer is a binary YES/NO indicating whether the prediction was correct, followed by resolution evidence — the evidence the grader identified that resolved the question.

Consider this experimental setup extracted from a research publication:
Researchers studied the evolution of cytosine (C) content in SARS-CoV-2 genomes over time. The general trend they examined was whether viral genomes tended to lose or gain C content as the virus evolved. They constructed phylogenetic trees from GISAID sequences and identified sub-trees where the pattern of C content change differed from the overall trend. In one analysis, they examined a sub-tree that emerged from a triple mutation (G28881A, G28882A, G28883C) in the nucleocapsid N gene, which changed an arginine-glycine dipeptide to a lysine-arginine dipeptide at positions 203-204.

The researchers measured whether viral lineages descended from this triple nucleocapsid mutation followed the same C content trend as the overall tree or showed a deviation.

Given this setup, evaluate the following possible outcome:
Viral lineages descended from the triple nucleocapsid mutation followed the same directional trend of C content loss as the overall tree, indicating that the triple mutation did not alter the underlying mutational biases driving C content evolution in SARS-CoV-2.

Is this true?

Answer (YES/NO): NO